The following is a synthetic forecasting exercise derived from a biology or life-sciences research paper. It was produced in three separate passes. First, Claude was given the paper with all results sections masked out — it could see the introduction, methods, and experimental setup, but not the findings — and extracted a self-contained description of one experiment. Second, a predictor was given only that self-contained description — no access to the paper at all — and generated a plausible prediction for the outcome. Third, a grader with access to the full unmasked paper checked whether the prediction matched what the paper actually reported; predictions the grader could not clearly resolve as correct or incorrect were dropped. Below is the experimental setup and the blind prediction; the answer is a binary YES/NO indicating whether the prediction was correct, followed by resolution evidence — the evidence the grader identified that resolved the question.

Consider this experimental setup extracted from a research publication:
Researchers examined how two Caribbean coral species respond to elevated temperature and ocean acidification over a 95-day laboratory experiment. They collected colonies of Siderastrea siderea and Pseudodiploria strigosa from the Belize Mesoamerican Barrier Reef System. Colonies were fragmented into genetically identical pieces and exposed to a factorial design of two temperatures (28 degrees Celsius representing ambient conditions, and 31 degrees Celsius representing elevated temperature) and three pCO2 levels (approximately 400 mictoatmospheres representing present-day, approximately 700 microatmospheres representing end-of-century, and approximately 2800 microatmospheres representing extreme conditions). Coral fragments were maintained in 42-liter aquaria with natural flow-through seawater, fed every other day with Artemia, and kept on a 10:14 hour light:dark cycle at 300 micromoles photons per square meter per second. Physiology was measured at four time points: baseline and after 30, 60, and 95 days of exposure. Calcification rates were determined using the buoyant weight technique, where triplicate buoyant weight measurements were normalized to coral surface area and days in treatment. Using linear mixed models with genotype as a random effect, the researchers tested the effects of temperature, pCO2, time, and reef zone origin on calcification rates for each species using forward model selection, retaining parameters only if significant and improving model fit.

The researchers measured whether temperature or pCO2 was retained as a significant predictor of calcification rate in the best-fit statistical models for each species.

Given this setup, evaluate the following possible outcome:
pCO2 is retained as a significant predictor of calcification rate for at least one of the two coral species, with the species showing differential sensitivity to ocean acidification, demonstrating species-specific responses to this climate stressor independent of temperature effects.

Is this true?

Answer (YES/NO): NO